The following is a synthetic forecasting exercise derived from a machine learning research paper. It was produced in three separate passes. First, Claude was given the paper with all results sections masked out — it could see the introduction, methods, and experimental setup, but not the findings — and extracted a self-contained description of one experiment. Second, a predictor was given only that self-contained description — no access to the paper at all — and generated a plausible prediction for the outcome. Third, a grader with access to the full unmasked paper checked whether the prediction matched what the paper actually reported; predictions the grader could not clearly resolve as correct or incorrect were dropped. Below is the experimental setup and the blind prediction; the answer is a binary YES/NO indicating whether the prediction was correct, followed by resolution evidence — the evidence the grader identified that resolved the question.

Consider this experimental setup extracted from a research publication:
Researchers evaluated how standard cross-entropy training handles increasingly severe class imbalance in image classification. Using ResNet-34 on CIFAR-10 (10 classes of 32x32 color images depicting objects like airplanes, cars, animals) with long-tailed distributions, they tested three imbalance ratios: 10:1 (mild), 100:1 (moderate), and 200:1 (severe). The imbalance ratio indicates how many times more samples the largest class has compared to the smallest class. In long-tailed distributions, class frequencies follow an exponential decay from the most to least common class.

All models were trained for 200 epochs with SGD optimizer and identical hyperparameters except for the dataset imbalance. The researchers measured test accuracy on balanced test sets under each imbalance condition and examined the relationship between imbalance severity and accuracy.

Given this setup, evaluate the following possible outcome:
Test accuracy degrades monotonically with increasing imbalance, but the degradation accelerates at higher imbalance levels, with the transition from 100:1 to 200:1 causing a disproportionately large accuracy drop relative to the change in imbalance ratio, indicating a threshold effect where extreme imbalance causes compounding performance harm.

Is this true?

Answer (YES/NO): NO